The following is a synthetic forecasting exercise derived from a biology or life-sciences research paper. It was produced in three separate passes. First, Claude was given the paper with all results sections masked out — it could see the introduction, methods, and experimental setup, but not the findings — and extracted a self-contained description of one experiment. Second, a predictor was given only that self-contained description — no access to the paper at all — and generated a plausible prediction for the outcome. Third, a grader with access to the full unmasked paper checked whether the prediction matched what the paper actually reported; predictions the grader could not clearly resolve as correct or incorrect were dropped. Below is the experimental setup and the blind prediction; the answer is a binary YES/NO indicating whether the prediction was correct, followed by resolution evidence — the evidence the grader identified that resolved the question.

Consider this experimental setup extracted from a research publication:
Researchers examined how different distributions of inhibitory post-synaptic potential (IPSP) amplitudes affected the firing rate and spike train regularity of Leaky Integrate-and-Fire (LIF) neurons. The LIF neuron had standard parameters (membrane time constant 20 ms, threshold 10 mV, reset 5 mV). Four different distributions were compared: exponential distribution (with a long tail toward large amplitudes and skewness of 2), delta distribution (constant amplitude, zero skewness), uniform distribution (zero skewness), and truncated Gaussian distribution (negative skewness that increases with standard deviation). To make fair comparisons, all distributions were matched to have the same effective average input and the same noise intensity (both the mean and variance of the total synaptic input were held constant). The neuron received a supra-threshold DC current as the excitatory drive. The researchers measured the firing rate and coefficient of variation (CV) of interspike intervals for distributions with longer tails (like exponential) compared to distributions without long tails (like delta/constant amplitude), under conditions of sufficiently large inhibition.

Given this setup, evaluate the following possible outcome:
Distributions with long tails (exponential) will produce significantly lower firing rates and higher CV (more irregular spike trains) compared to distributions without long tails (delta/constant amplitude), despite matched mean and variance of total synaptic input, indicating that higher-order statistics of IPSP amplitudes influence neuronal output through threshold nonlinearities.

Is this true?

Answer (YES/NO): NO